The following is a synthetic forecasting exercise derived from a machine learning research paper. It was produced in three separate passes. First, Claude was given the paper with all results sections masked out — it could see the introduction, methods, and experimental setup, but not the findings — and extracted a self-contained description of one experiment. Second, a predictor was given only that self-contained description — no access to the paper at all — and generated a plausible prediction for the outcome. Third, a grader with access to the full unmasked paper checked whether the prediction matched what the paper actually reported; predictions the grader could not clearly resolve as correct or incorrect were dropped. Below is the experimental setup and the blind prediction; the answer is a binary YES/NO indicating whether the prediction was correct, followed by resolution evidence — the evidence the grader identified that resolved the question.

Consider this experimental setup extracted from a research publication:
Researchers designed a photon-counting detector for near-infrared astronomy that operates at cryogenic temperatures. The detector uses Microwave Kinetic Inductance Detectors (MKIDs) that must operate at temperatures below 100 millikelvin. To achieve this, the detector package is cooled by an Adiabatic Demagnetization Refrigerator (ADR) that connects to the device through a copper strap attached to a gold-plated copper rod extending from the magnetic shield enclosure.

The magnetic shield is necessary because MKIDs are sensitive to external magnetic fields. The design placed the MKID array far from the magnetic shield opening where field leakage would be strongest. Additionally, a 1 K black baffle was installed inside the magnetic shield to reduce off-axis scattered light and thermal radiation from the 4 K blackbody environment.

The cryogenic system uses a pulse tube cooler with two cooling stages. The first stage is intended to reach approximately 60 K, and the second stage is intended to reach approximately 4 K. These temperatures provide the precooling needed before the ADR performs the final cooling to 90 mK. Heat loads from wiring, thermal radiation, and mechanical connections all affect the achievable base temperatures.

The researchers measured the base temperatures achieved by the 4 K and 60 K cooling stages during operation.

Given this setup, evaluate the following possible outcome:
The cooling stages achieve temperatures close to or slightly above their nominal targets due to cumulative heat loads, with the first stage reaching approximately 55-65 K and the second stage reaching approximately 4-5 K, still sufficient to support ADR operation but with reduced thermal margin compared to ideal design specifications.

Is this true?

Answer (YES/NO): NO